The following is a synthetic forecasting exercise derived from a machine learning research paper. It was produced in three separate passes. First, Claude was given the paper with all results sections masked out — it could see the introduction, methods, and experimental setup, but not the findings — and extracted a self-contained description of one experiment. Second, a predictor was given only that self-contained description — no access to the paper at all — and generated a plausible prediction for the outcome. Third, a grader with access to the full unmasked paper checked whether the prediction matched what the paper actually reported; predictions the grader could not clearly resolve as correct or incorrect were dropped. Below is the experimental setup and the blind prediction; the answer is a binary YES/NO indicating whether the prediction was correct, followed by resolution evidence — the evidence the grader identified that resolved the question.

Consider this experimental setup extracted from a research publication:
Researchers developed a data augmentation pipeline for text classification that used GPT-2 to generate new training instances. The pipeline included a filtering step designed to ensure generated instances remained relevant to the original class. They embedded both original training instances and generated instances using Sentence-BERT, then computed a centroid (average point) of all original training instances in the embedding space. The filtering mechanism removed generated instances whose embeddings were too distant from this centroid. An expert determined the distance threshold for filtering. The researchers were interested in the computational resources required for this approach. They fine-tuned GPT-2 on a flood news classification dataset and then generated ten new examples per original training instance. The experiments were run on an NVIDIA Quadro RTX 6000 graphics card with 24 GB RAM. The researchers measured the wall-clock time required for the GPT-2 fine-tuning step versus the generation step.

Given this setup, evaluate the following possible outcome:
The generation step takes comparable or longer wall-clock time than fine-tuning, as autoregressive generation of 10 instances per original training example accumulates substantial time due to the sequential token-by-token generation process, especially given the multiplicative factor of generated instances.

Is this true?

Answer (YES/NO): YES